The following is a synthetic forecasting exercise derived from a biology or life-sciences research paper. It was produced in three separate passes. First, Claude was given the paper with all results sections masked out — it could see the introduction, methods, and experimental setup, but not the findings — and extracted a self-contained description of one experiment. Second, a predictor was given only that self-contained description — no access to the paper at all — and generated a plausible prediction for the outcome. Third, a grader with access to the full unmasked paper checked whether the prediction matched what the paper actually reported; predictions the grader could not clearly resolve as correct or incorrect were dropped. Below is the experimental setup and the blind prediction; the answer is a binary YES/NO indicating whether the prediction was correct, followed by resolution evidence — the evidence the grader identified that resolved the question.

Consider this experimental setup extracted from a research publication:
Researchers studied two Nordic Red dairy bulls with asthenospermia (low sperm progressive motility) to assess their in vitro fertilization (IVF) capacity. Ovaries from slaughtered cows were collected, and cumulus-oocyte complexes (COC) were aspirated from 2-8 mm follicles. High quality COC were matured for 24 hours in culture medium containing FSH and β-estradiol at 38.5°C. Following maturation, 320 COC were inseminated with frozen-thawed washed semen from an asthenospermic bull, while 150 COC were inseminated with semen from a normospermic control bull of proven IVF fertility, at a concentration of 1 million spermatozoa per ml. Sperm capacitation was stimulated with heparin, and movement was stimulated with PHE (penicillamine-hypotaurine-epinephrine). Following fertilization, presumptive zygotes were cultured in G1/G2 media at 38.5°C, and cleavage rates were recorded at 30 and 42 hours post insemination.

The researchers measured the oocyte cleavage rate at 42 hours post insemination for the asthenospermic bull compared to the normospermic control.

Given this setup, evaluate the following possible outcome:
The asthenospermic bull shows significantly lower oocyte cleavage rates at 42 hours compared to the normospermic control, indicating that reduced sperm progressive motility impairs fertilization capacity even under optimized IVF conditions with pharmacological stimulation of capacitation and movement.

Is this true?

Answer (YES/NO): YES